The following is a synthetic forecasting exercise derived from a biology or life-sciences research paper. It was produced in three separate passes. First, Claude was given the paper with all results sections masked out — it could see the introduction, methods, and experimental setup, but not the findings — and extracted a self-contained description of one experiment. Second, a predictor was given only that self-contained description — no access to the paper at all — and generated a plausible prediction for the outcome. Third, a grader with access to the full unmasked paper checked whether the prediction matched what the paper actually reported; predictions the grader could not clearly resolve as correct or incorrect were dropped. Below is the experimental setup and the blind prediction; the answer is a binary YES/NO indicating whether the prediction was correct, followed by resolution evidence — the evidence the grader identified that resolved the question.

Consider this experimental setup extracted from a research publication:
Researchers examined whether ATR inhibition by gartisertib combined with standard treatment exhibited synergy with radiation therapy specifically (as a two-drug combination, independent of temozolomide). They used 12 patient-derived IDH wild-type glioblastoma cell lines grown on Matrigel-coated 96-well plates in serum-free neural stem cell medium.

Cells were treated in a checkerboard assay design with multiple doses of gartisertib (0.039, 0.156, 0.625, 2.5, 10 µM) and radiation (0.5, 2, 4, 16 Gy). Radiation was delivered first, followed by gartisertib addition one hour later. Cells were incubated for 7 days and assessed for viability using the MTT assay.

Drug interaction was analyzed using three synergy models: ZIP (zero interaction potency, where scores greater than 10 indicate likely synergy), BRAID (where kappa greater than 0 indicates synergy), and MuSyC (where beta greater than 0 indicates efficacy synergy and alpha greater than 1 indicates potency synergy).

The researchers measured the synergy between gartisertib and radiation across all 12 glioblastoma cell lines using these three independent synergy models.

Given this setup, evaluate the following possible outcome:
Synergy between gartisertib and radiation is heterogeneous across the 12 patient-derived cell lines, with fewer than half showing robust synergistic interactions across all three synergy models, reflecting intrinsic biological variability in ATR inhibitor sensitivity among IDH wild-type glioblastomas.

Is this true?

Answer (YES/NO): NO